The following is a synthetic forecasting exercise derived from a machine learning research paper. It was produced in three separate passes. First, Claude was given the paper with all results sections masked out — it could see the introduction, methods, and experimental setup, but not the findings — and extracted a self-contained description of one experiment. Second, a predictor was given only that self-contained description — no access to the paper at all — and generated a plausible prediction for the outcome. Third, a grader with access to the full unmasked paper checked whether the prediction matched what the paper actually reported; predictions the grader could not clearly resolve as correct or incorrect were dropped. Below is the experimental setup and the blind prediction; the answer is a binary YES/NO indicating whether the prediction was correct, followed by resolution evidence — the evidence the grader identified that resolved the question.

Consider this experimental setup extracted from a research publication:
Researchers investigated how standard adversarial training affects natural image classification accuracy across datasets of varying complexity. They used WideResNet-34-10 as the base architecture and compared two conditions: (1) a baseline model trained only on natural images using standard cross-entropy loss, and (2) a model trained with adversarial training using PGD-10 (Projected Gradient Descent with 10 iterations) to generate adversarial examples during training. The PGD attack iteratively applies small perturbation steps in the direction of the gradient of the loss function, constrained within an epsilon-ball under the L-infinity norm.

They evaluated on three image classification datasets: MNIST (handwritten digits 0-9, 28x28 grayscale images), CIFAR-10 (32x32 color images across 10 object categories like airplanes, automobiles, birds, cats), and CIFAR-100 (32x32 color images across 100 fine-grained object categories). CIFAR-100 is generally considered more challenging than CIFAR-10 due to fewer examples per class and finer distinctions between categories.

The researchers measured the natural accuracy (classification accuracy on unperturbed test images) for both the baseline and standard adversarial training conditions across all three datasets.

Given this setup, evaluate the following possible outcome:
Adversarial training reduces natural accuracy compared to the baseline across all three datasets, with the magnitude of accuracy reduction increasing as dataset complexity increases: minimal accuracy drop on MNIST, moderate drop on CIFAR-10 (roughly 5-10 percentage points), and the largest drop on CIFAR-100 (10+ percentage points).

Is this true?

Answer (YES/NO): NO